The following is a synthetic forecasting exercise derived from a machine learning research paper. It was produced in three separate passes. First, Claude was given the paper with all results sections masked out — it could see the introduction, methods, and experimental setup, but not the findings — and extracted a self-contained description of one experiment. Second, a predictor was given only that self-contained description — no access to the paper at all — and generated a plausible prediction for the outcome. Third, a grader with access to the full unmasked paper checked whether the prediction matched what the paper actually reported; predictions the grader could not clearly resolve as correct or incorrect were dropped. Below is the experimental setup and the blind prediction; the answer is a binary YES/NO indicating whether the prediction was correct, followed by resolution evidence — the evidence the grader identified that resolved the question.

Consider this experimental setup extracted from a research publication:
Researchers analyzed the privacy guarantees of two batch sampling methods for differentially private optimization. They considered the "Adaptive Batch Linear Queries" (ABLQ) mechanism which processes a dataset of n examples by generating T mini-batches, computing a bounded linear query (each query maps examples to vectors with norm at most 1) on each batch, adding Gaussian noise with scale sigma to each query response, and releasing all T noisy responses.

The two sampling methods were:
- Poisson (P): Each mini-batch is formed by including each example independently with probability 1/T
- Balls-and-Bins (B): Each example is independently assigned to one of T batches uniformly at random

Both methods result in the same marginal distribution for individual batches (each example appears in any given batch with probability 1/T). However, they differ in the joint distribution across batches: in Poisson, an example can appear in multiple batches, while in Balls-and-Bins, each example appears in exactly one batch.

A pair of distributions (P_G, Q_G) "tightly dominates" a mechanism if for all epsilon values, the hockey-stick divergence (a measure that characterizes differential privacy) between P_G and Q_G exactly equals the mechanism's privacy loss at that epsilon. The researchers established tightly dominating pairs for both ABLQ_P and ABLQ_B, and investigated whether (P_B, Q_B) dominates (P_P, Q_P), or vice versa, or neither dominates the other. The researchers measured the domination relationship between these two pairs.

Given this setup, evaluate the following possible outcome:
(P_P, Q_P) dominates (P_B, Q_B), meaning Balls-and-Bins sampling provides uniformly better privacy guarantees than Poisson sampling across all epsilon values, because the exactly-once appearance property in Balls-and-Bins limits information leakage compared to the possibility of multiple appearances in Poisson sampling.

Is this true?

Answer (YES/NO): NO